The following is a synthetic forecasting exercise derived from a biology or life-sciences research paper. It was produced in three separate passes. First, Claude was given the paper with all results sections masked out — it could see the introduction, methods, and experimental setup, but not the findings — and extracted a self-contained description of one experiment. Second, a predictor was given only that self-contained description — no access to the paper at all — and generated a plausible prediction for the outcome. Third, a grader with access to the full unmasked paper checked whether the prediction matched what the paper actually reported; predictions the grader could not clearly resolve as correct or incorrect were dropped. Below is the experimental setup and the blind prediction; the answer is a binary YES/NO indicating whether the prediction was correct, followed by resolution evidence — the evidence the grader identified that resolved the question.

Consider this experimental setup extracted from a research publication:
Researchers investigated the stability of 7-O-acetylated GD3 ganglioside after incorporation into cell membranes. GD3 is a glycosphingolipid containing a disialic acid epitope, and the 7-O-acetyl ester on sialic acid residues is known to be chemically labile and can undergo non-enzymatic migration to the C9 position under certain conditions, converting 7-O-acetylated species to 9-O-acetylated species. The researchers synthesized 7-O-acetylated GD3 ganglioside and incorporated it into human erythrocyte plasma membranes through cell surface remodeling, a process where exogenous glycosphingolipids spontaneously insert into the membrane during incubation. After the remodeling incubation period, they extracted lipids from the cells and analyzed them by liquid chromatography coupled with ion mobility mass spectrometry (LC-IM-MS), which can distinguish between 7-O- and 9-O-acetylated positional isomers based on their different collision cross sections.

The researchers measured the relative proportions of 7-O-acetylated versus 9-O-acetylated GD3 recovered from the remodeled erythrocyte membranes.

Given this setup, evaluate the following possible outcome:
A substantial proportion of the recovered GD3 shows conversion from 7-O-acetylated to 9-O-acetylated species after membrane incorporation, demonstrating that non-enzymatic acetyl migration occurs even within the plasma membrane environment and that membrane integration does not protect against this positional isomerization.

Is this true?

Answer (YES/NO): NO